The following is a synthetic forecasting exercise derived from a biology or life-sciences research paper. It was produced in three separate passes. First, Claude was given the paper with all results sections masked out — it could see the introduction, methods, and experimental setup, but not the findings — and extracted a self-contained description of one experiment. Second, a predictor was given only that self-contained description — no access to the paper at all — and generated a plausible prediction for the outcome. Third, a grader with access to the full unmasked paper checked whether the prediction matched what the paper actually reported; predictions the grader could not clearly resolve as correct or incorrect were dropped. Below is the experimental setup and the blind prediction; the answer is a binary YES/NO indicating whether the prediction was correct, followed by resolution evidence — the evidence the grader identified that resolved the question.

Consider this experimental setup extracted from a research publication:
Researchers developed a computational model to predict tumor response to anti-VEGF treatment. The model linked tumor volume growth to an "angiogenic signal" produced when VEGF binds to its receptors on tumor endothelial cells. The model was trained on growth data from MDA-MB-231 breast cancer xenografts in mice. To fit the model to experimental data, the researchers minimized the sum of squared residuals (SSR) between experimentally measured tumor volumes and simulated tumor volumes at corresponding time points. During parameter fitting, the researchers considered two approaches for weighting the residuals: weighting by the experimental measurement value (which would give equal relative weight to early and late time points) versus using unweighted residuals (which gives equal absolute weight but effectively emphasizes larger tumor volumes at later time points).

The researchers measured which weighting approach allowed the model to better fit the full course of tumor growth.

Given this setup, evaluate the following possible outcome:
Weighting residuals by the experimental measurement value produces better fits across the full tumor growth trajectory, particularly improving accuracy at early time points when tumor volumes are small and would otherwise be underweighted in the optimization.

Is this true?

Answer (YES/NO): NO